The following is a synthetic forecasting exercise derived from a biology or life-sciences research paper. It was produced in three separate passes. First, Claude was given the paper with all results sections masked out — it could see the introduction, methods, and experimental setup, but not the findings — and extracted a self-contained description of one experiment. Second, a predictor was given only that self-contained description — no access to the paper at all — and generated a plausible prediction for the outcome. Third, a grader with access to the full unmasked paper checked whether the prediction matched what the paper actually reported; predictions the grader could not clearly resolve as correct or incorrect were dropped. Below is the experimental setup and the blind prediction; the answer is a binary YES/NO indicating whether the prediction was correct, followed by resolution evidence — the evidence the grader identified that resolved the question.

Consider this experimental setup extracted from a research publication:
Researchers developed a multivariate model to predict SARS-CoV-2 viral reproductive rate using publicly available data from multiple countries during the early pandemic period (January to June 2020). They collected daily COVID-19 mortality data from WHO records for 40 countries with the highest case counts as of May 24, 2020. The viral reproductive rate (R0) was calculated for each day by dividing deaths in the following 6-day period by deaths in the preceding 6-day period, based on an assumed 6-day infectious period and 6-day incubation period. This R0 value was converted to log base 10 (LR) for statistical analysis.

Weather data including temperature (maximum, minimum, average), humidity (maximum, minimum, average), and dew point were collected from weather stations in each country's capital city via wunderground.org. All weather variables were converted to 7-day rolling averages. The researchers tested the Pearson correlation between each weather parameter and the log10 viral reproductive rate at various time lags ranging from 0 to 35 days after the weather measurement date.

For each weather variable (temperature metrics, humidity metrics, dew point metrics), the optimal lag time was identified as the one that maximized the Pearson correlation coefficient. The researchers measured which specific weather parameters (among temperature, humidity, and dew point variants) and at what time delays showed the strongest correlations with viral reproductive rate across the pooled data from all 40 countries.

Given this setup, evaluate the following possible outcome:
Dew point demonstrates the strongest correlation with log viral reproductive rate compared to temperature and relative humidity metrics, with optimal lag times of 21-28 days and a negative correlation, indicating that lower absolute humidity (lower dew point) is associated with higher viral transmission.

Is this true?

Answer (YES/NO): NO